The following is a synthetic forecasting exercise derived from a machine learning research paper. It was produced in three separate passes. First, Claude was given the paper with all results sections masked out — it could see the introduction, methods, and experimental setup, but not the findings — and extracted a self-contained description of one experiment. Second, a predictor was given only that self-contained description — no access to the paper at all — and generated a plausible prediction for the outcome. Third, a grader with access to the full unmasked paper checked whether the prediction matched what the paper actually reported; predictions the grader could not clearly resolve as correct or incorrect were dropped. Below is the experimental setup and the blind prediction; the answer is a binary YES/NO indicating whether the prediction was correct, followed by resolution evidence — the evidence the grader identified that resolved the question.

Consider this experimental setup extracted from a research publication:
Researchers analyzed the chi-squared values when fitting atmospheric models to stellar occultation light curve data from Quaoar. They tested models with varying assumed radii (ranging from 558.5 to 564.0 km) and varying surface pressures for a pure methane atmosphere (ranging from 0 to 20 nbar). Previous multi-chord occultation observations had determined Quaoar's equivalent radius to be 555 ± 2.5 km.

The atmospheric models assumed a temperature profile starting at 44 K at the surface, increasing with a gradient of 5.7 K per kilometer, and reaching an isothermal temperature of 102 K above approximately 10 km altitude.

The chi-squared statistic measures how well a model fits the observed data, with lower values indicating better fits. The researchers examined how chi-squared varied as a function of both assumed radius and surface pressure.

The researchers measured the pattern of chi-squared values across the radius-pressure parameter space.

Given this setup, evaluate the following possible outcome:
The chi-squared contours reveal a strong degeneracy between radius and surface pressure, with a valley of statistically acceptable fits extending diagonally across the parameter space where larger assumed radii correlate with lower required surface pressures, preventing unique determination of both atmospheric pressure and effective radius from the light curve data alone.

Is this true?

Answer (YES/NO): NO